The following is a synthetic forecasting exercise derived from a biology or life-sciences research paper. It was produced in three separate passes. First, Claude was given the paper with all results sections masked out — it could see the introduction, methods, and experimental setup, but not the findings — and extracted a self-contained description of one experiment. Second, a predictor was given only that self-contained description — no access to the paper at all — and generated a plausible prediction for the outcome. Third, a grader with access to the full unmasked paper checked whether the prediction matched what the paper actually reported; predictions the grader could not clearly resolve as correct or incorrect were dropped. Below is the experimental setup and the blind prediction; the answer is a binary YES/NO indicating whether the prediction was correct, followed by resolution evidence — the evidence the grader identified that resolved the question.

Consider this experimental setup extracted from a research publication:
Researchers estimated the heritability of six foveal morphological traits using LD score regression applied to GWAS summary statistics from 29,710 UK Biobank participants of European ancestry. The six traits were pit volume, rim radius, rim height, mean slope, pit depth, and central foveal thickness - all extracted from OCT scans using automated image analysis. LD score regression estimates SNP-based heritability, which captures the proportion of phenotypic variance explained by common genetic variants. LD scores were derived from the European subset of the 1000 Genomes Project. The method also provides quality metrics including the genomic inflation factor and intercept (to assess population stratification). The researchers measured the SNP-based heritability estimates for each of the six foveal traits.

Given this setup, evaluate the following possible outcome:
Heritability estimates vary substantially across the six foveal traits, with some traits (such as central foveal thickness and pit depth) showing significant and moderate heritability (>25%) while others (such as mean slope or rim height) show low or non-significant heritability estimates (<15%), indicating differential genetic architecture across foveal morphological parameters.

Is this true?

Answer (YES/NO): NO